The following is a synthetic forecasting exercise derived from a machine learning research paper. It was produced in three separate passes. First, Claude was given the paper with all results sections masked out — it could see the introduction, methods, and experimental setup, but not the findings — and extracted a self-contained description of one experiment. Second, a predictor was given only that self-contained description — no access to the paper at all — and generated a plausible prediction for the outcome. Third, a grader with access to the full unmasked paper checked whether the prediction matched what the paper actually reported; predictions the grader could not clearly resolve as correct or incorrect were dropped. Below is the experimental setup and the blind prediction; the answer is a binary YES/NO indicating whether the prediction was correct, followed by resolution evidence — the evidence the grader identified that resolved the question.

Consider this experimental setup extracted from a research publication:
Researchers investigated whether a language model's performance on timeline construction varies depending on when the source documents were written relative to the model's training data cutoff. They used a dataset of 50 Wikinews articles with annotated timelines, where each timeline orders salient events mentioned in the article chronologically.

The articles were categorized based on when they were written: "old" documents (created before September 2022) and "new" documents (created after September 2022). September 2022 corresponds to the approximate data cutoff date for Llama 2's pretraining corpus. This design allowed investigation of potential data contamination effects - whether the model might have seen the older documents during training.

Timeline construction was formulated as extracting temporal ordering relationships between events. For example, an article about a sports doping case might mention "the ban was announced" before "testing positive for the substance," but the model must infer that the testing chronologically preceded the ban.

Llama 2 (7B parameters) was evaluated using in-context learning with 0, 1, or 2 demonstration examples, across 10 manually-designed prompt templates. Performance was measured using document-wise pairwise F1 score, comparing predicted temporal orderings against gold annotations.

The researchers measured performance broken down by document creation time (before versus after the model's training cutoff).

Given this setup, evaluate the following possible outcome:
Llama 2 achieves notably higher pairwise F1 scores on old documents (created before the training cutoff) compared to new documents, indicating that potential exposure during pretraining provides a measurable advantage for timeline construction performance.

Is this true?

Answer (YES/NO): NO